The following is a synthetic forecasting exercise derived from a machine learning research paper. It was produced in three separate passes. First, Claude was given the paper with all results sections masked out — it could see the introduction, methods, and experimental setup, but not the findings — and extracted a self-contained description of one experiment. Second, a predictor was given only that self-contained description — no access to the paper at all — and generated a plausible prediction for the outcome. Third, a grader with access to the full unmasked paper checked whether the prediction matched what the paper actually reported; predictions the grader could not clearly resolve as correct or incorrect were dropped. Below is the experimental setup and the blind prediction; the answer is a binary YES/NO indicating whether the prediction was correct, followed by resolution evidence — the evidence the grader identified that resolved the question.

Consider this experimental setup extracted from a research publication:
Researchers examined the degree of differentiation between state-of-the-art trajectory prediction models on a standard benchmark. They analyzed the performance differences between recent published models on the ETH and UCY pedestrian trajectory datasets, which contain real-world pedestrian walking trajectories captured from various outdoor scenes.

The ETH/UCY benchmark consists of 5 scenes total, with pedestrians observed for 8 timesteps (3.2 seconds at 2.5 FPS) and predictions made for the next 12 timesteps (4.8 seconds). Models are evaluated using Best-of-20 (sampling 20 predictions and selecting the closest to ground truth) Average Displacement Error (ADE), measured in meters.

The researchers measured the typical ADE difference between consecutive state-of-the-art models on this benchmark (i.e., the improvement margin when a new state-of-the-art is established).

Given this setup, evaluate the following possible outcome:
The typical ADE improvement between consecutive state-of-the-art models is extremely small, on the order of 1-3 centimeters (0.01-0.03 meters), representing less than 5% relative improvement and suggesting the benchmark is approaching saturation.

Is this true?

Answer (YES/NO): NO